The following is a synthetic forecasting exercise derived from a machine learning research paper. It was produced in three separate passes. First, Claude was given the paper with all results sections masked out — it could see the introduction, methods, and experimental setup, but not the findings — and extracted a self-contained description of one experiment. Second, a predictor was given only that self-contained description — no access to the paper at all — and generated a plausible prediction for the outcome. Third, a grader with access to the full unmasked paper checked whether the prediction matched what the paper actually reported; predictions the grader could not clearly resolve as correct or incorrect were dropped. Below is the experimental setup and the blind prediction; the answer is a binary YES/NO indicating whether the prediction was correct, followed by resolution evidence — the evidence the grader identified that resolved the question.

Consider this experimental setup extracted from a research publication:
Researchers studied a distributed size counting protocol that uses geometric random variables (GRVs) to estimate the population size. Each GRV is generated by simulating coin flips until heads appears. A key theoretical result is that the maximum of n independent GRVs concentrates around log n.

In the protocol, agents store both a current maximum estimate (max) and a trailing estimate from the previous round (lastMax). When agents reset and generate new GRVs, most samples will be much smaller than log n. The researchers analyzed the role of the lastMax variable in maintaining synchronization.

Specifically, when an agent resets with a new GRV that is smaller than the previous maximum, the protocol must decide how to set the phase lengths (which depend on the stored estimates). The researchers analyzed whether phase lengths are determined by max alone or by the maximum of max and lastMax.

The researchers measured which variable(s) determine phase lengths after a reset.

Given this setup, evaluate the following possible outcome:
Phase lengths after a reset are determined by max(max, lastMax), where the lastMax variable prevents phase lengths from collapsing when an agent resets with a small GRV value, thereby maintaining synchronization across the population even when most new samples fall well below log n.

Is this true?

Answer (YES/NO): YES